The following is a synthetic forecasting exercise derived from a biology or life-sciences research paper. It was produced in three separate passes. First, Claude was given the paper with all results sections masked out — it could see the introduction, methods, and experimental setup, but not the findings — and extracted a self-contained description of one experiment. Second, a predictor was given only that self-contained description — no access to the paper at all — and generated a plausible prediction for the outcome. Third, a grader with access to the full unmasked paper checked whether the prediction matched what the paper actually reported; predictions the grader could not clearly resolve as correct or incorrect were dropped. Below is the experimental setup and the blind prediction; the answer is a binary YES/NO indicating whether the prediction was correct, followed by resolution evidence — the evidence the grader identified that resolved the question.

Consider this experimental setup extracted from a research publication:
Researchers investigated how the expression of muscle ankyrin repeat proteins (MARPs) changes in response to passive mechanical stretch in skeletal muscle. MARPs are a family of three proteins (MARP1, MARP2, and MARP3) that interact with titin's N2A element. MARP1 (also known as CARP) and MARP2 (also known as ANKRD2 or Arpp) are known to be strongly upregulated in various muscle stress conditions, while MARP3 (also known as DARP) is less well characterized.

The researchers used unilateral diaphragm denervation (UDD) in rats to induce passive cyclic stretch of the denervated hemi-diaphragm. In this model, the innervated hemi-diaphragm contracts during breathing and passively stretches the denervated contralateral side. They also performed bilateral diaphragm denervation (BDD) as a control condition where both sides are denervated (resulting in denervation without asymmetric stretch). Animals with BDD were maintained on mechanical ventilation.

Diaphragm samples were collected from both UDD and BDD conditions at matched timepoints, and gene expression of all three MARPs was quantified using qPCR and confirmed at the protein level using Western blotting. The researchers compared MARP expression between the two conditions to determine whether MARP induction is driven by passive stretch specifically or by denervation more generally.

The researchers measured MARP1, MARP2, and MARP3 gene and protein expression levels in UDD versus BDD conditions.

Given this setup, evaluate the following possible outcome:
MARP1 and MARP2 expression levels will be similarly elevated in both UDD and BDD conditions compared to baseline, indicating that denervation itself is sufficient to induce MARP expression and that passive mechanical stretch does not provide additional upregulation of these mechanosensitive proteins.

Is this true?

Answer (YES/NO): NO